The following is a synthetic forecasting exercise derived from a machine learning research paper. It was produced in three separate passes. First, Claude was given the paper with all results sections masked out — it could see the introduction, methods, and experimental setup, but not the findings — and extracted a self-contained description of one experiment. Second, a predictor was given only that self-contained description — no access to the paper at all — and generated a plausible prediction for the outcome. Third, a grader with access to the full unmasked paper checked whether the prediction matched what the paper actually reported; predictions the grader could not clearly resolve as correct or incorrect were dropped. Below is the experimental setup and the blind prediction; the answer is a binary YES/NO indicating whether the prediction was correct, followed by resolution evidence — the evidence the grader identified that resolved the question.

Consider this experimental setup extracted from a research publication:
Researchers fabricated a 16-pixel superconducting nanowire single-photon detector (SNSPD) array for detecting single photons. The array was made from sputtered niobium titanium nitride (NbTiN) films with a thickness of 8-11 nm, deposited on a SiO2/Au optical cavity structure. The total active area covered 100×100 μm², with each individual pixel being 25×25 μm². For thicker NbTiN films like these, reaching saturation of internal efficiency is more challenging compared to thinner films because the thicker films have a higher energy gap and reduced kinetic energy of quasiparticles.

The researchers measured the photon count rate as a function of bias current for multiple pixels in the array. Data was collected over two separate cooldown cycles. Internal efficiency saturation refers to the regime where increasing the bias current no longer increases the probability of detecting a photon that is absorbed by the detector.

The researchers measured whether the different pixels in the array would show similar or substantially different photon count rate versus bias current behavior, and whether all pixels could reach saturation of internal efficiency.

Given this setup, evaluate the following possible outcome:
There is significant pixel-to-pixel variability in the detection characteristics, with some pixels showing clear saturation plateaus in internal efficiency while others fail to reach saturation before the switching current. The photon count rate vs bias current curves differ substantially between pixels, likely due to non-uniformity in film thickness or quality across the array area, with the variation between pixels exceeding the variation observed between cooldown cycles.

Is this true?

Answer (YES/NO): NO